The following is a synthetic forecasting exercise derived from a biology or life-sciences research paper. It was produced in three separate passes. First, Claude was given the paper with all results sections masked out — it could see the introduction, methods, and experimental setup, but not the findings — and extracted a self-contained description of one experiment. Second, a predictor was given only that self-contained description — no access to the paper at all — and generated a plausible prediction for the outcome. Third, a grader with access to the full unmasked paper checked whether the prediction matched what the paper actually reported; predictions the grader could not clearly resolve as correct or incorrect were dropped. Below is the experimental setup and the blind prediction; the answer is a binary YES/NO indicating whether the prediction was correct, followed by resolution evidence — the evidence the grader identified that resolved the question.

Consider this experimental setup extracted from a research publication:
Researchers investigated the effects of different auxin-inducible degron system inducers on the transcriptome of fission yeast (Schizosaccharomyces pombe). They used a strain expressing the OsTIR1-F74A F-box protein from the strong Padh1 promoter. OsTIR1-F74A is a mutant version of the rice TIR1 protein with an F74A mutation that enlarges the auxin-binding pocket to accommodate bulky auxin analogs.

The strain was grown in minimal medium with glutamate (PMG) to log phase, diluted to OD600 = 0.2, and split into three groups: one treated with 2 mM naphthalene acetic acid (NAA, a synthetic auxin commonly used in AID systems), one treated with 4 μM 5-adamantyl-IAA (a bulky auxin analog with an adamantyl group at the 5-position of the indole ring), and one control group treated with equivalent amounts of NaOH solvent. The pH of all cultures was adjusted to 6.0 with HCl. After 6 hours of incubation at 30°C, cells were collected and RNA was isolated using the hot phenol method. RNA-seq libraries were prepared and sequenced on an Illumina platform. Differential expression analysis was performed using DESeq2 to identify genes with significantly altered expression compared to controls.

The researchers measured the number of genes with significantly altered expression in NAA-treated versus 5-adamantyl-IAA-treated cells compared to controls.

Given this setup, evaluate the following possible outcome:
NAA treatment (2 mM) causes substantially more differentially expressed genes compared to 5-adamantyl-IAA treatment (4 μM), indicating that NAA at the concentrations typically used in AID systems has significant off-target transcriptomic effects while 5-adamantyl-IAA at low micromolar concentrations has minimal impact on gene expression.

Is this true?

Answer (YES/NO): YES